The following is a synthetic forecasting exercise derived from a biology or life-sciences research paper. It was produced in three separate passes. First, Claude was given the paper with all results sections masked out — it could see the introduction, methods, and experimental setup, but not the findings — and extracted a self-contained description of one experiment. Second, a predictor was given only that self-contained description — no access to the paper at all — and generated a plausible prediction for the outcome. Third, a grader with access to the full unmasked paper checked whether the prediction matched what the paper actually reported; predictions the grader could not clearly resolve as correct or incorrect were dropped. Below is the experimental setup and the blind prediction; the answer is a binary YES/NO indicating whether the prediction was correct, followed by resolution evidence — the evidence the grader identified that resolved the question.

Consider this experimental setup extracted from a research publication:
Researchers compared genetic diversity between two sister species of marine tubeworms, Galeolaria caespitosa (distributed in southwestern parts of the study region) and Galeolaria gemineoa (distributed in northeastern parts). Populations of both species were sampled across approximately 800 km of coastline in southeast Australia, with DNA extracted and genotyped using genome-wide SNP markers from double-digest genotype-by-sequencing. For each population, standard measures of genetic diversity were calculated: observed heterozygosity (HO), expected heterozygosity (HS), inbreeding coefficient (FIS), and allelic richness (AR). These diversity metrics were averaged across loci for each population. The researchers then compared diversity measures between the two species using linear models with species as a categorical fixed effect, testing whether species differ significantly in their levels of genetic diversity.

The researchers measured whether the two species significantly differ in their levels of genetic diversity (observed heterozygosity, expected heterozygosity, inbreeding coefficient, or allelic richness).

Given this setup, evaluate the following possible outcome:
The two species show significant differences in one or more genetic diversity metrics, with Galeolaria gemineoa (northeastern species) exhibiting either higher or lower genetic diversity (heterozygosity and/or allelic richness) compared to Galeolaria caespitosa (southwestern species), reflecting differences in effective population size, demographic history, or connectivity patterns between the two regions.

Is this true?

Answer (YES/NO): YES